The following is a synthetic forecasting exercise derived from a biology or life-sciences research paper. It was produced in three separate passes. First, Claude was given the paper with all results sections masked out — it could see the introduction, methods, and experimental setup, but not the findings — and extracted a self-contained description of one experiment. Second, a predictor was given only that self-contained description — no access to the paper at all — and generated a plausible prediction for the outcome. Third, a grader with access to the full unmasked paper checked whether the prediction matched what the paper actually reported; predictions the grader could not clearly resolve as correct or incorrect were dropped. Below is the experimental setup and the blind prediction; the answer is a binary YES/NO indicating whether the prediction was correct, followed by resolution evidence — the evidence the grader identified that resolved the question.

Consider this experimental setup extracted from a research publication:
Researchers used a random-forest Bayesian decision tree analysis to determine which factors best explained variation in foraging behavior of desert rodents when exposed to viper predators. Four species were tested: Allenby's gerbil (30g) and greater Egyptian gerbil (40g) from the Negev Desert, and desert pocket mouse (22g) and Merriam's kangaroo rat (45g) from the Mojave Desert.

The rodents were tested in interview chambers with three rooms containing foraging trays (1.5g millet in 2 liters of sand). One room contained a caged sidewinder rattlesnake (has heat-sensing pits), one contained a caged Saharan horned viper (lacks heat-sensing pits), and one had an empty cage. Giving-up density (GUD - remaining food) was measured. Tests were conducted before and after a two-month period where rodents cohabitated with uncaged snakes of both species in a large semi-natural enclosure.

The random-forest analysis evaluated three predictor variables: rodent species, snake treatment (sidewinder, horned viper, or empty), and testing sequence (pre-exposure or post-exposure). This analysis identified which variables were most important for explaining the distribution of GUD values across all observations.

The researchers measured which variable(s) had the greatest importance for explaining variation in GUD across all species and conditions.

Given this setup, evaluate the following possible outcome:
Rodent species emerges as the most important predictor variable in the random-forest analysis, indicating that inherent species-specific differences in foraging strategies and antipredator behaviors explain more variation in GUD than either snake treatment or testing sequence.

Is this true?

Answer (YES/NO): NO